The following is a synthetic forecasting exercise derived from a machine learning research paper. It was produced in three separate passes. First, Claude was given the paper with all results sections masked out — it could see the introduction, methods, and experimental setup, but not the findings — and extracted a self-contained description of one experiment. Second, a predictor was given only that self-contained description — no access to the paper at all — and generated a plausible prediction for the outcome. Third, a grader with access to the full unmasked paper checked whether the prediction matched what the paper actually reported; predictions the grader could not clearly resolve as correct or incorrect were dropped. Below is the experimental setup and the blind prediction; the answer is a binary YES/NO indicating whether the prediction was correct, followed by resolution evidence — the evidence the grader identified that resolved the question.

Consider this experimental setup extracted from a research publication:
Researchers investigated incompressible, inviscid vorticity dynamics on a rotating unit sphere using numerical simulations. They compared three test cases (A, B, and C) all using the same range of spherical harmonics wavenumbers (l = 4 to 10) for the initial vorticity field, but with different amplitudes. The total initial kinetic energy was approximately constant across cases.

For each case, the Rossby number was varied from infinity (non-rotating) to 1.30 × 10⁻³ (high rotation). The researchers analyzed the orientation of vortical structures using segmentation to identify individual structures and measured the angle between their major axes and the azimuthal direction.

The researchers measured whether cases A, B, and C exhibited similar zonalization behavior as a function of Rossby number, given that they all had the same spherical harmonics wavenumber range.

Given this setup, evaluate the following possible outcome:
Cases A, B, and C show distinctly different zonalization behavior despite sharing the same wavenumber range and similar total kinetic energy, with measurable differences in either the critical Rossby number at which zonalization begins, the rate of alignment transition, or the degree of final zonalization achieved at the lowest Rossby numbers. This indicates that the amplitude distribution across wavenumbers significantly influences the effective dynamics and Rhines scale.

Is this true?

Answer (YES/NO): NO